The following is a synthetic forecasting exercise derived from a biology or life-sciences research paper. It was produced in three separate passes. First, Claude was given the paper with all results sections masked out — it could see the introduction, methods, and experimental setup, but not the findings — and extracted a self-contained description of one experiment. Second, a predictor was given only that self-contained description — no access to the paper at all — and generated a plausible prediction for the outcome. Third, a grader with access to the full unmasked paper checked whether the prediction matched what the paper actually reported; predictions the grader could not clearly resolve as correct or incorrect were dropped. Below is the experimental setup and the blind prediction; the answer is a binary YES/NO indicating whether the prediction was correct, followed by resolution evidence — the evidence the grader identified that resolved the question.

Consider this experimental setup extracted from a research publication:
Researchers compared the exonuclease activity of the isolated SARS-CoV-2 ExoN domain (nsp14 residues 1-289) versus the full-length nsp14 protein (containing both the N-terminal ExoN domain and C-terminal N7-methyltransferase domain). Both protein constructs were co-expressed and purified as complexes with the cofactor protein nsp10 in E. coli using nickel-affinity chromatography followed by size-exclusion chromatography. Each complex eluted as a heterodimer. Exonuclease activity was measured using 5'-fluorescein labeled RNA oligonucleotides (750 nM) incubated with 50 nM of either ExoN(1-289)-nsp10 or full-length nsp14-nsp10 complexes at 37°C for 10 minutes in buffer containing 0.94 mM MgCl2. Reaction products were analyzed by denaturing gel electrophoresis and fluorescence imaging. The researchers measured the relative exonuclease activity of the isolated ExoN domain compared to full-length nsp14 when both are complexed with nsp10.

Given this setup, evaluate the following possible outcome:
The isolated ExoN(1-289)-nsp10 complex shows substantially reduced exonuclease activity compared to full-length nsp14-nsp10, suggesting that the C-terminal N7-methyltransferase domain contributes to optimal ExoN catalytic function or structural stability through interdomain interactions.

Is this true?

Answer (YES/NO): NO